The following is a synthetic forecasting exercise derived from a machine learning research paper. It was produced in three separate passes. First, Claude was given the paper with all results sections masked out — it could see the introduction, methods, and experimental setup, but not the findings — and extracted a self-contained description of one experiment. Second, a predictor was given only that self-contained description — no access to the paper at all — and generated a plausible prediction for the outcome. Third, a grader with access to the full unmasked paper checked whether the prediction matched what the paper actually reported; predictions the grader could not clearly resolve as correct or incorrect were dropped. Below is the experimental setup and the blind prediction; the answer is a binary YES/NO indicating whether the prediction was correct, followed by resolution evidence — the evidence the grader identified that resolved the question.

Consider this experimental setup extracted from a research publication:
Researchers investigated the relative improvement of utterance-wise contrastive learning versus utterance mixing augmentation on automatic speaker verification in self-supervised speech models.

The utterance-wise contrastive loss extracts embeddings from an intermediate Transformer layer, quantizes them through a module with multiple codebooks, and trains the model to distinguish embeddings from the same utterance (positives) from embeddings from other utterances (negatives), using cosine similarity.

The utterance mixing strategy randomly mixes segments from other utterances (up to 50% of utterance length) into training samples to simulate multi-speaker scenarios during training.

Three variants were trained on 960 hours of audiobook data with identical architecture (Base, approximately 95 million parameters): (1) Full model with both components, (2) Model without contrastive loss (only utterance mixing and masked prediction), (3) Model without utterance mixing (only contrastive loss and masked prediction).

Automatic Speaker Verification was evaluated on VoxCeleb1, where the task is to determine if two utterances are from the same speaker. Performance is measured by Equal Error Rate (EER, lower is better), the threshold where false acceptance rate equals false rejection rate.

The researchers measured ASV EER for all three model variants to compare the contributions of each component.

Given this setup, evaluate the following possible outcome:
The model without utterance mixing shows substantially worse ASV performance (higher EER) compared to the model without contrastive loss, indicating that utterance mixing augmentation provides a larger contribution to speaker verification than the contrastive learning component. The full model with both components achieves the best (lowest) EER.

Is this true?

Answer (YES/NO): NO